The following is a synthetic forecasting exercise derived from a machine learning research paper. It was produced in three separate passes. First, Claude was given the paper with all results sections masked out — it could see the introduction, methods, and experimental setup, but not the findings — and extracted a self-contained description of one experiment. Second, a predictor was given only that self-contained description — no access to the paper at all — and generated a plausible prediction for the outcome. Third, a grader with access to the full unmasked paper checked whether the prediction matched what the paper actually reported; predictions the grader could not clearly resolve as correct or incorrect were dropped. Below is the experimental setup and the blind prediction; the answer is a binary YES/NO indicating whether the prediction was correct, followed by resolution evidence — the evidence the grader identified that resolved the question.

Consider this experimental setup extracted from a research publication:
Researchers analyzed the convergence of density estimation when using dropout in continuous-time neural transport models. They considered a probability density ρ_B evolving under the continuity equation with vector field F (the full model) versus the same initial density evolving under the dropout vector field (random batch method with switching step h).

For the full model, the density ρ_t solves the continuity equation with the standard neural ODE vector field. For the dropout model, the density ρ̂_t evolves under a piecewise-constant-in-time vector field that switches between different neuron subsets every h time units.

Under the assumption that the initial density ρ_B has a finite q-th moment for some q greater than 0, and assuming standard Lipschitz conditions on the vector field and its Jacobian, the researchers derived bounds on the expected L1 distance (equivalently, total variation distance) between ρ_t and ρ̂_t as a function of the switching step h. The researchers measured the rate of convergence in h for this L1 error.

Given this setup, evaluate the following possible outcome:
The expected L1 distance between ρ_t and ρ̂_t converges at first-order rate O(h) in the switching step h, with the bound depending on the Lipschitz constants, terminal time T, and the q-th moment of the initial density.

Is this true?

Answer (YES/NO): NO